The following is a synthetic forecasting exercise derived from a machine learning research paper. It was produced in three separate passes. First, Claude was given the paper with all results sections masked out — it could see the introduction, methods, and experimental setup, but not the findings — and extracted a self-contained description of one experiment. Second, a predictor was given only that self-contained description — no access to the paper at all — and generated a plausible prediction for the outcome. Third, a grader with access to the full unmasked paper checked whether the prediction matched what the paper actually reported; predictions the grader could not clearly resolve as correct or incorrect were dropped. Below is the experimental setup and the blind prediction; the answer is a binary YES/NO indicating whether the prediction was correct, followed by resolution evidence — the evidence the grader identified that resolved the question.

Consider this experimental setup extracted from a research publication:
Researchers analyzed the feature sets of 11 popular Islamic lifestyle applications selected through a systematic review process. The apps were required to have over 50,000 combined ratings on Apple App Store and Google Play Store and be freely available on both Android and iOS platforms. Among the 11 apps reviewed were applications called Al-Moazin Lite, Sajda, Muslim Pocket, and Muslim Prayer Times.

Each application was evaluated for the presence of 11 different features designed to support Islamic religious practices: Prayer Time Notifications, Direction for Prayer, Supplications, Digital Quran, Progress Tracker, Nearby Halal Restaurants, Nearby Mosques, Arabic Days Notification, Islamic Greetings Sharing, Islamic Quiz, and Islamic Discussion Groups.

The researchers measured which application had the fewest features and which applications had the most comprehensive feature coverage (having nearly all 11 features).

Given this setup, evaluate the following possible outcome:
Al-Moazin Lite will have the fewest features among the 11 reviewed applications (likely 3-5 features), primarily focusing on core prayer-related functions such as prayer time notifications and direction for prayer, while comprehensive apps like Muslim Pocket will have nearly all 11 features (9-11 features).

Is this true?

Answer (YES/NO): NO